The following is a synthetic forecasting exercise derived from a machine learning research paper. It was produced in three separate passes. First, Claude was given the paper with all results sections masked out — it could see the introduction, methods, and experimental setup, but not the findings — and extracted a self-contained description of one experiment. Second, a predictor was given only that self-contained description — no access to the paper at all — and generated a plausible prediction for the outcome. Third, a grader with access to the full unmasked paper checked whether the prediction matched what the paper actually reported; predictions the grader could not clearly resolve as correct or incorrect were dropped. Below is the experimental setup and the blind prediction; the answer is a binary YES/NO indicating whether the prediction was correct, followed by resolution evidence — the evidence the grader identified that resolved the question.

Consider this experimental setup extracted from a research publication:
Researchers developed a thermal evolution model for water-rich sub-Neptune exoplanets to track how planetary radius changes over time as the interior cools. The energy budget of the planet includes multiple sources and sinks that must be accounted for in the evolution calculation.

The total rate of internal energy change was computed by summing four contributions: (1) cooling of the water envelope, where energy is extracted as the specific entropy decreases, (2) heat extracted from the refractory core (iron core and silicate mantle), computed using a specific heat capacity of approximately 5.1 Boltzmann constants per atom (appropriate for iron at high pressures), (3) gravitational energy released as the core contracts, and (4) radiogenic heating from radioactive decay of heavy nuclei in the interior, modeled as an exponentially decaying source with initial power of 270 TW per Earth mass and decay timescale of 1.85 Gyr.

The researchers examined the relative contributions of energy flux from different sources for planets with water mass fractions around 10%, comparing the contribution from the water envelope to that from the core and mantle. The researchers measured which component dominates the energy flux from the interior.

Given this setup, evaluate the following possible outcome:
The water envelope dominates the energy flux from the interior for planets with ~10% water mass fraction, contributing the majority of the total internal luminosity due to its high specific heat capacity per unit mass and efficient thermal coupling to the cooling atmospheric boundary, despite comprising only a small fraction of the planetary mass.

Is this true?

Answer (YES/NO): YES